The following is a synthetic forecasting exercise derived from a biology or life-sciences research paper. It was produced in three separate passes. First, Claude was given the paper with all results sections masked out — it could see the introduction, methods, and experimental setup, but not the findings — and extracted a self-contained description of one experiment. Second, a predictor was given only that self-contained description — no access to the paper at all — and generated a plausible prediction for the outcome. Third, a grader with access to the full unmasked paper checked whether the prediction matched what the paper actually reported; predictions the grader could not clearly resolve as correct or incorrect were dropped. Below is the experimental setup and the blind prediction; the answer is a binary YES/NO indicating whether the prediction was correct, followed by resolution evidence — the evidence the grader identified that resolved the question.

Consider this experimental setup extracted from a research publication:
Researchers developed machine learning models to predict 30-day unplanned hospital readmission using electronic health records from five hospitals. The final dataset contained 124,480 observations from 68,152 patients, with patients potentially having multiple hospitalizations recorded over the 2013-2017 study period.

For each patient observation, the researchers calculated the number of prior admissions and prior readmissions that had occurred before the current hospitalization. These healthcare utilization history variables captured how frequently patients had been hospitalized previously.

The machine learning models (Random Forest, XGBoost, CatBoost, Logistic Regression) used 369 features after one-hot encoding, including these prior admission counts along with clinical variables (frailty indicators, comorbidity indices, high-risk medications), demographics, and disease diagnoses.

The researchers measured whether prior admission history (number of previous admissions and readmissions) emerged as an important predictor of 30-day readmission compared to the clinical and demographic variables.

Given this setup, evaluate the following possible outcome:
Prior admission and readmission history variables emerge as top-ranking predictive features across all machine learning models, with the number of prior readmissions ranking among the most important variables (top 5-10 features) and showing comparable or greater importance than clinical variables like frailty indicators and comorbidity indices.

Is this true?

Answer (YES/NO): YES